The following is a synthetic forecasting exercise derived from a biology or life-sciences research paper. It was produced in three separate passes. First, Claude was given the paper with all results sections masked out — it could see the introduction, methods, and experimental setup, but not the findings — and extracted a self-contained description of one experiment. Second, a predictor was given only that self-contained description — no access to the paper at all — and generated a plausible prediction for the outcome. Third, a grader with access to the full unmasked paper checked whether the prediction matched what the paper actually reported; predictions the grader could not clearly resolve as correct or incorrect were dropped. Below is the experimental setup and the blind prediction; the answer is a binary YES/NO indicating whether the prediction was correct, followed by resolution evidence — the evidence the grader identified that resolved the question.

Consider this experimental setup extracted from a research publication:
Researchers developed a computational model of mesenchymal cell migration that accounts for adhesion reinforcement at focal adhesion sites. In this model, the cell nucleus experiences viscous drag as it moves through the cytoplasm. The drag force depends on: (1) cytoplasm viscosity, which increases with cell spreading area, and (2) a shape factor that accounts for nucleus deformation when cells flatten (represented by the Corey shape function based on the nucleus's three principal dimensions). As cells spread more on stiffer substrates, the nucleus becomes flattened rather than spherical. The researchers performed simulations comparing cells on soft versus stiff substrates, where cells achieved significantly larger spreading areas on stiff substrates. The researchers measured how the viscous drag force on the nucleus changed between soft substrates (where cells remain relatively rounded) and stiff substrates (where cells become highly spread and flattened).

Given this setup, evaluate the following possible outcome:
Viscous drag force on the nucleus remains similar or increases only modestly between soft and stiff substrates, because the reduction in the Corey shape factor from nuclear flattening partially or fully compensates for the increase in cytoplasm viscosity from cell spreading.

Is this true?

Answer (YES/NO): NO